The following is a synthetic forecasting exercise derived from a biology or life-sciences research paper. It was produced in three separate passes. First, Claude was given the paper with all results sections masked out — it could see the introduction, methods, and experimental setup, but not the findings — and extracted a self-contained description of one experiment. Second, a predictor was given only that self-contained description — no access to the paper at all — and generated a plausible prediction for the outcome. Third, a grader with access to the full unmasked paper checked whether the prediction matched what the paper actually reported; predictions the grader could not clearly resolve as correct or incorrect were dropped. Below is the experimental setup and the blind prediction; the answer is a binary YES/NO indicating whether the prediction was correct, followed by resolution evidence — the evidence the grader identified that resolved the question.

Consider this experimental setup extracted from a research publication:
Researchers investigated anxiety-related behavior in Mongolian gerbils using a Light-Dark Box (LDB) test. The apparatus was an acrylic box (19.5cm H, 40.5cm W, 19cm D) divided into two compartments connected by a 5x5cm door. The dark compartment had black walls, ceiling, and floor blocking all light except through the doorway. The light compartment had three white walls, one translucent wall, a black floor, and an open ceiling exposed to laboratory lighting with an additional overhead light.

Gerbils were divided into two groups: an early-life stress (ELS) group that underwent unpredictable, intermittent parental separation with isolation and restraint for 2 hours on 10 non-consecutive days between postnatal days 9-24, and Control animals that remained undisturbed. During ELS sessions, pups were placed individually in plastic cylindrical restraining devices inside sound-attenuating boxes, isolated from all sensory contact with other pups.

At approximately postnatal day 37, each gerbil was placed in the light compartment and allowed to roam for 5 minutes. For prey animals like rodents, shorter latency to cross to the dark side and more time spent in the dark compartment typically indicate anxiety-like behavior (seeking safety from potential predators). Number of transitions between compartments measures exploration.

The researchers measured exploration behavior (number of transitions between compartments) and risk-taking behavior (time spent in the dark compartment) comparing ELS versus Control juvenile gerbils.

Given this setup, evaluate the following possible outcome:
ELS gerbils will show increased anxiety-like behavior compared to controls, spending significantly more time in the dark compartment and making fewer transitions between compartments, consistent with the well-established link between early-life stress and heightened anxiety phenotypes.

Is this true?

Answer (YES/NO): NO